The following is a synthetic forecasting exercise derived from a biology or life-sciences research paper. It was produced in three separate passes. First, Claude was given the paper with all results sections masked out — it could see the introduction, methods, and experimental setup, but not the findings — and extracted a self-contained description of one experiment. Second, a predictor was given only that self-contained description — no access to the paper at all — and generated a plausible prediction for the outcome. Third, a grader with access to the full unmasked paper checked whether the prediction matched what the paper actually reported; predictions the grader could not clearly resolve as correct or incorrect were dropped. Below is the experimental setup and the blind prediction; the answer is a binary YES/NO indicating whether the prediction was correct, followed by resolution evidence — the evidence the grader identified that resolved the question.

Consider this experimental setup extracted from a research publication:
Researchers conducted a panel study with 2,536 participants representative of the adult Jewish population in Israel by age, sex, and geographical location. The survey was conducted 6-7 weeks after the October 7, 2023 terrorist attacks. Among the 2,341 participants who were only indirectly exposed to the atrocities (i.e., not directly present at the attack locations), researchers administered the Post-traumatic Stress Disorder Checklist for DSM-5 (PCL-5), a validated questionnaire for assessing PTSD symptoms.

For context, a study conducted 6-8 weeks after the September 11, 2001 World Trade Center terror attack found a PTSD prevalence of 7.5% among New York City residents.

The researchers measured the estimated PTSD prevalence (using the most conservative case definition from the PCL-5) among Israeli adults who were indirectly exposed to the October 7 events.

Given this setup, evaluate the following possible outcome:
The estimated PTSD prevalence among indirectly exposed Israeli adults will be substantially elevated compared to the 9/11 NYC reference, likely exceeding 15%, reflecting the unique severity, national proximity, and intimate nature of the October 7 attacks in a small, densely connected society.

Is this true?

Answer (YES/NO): YES